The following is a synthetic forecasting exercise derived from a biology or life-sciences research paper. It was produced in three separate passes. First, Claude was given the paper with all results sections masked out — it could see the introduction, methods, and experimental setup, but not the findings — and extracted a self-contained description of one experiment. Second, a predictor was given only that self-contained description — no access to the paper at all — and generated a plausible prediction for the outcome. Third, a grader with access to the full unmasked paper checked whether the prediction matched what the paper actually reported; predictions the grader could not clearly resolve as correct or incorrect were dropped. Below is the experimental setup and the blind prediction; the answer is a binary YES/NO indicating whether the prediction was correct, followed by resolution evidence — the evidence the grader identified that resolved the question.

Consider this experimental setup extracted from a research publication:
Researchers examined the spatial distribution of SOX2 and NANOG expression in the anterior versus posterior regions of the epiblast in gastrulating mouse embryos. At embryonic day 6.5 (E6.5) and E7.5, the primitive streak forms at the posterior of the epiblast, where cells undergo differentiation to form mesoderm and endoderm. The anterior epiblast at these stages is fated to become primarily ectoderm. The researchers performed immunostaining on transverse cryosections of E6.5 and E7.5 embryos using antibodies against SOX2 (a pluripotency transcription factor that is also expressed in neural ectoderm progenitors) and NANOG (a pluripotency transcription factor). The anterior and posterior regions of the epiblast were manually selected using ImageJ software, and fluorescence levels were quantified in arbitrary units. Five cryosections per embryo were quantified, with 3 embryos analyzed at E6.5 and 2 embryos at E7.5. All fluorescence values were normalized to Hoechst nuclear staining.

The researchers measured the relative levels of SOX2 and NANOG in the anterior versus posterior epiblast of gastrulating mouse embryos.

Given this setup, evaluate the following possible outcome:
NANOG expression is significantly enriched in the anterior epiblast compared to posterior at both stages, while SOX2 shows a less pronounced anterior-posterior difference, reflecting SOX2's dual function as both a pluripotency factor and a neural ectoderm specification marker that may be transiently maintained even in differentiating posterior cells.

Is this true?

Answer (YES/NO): NO